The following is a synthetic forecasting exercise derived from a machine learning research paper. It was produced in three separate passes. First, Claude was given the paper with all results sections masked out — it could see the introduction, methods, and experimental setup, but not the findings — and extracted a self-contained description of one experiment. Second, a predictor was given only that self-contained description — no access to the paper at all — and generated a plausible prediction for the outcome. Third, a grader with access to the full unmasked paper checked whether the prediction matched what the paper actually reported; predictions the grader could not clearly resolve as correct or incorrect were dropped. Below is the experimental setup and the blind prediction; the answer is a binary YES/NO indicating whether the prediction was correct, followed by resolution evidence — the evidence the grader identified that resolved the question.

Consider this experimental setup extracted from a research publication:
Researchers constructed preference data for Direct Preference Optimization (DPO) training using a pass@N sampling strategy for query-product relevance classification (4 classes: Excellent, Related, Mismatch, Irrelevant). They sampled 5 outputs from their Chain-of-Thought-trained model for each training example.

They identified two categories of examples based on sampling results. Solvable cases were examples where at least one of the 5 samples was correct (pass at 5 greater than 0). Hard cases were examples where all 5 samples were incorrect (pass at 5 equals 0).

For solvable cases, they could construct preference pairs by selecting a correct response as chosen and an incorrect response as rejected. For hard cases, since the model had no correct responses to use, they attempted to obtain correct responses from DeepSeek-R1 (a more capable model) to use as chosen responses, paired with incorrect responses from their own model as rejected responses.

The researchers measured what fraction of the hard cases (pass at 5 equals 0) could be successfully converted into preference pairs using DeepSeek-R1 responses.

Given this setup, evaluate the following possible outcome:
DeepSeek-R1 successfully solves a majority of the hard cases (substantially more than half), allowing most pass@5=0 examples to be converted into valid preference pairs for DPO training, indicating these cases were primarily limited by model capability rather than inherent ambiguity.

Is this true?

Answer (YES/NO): NO